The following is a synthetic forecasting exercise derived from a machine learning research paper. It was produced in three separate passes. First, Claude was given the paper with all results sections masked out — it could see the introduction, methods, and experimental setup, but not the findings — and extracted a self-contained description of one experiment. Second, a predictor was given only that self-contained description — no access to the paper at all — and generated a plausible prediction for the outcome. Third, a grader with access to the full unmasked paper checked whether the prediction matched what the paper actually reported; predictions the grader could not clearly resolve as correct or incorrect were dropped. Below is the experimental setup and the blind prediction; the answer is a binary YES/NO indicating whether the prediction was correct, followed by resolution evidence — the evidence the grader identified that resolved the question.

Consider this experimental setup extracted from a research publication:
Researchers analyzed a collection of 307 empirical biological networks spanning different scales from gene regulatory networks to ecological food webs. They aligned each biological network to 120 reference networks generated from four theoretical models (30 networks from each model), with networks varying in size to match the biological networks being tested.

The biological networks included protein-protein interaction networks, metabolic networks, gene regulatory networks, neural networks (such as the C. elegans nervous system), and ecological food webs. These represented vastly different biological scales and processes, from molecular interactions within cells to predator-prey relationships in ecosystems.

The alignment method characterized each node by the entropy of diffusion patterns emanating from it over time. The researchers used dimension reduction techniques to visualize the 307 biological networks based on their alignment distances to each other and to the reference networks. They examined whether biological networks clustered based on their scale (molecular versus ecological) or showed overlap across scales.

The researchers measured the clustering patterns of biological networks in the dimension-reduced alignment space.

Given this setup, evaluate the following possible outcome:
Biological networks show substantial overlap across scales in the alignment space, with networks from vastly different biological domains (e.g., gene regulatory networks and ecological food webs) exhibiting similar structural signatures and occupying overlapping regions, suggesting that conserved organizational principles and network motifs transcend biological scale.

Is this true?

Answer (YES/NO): NO